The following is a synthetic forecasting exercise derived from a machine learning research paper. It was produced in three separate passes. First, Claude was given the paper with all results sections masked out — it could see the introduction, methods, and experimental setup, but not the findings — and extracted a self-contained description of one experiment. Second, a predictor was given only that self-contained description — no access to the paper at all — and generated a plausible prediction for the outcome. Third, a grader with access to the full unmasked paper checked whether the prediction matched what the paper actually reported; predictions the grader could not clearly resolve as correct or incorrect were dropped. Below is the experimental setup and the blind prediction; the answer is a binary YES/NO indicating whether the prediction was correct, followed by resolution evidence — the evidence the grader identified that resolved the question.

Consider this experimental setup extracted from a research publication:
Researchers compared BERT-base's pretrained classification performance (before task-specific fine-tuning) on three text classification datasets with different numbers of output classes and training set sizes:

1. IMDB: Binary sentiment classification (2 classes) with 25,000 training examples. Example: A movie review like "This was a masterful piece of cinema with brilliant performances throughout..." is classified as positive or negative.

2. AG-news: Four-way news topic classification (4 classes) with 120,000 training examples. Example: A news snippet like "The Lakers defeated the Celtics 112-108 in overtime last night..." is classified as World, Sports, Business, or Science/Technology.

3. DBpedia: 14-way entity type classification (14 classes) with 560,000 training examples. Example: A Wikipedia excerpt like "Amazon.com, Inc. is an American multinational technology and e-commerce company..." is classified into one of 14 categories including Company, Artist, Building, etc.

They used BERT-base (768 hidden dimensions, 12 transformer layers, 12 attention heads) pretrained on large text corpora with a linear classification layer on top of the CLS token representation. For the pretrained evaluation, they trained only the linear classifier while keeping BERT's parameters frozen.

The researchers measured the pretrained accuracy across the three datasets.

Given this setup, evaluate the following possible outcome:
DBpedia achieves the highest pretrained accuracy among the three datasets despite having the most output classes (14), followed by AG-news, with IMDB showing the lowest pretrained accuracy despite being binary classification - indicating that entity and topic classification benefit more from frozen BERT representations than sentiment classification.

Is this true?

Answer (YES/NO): YES